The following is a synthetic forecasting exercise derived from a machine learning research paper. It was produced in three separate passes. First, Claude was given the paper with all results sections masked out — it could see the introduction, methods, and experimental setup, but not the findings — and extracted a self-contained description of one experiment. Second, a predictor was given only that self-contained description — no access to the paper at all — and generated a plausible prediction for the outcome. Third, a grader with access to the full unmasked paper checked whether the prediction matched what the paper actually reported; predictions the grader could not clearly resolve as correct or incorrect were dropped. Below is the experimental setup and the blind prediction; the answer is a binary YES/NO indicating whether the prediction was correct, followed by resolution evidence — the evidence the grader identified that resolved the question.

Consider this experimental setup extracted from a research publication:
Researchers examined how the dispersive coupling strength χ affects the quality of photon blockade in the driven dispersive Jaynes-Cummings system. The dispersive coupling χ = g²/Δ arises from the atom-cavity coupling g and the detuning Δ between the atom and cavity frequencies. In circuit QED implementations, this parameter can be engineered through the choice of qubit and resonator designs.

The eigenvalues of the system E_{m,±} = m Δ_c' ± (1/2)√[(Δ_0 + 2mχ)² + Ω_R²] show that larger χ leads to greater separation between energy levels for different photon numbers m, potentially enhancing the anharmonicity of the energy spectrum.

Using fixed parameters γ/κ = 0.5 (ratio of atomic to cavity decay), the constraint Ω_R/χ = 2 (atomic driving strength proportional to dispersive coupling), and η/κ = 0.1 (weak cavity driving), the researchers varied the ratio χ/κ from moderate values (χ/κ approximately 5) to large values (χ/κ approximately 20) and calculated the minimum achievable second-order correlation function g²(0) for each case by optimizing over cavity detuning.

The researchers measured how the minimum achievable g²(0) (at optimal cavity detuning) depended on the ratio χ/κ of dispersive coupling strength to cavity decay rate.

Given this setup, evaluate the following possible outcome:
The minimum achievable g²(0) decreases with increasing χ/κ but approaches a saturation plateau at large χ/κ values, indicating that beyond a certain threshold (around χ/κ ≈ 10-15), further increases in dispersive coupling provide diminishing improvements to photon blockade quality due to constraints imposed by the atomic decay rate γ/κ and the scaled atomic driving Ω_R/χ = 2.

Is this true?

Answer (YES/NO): NO